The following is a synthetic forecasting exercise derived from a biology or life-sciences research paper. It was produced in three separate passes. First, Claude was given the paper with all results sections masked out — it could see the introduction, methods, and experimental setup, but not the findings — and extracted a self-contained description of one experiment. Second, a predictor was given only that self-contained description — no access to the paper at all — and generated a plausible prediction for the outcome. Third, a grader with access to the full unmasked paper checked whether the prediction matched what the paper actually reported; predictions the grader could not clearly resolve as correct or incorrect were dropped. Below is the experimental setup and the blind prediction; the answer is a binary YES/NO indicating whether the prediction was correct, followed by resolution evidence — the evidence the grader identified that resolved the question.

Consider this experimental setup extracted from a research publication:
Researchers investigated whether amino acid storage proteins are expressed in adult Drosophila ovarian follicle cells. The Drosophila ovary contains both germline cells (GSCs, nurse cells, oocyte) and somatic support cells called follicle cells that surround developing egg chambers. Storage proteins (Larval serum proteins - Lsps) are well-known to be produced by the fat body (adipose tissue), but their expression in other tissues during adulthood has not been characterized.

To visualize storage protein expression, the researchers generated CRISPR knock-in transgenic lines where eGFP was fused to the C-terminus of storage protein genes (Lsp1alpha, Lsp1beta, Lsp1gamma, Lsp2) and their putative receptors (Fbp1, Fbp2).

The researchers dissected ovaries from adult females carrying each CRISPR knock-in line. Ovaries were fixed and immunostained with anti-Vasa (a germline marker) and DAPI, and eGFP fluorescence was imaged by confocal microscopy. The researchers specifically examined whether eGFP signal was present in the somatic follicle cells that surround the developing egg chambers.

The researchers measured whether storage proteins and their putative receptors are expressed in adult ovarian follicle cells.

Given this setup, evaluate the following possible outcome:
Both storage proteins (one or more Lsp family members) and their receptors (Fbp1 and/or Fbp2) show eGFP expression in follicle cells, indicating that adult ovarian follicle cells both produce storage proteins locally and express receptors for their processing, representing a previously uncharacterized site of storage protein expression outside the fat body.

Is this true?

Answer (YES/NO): NO